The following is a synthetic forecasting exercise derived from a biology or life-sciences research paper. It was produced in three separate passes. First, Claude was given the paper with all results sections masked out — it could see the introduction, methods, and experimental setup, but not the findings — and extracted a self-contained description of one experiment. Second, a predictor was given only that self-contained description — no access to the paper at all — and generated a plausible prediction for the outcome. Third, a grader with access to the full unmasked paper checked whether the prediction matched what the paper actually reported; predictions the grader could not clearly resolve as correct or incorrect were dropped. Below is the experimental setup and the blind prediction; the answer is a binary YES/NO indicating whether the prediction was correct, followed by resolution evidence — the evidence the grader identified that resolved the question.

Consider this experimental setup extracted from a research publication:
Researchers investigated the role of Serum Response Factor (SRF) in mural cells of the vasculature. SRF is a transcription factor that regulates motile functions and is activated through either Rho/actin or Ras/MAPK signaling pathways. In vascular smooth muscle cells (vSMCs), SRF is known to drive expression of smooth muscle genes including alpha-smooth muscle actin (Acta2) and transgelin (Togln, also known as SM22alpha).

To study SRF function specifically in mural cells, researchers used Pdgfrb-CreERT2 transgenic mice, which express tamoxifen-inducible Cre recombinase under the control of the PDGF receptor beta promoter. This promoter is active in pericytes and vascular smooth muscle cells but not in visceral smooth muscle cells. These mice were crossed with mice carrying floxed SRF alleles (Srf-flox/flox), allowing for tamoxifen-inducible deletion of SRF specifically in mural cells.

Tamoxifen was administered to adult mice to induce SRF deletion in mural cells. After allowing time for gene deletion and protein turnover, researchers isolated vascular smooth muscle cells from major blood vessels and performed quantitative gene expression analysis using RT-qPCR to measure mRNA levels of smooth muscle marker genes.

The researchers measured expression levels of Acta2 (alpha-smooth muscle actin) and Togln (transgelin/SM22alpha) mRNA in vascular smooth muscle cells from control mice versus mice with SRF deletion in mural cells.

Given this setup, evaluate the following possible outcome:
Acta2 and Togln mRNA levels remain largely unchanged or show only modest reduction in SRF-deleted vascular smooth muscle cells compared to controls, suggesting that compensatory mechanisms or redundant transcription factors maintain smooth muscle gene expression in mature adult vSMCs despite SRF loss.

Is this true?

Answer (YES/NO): NO